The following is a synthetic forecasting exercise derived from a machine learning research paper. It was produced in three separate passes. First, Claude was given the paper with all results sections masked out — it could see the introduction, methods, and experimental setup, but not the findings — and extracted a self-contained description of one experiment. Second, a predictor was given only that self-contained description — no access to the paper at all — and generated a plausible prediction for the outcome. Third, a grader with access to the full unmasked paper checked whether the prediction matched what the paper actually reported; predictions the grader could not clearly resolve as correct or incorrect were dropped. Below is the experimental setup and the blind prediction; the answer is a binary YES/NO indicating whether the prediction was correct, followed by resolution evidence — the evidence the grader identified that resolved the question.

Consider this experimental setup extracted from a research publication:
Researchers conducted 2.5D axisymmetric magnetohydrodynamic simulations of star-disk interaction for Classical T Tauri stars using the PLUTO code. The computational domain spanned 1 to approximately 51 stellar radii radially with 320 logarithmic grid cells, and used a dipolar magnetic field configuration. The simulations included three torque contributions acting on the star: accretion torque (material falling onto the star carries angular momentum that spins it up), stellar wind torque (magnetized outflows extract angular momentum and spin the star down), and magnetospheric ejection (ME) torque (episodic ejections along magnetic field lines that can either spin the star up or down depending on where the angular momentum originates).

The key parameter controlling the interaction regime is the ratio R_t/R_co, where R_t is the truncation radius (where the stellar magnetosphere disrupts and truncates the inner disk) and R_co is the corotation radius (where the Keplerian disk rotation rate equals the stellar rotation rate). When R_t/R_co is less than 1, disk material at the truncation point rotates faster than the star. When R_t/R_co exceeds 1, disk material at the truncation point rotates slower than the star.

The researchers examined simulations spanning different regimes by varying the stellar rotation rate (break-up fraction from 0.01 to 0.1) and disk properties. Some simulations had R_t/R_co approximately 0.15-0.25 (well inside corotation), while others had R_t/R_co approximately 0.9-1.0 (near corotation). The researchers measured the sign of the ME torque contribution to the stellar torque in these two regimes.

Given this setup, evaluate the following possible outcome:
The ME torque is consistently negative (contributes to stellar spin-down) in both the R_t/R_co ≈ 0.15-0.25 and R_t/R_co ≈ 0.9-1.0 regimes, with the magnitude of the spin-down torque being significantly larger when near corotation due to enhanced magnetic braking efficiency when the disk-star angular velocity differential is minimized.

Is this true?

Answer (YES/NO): NO